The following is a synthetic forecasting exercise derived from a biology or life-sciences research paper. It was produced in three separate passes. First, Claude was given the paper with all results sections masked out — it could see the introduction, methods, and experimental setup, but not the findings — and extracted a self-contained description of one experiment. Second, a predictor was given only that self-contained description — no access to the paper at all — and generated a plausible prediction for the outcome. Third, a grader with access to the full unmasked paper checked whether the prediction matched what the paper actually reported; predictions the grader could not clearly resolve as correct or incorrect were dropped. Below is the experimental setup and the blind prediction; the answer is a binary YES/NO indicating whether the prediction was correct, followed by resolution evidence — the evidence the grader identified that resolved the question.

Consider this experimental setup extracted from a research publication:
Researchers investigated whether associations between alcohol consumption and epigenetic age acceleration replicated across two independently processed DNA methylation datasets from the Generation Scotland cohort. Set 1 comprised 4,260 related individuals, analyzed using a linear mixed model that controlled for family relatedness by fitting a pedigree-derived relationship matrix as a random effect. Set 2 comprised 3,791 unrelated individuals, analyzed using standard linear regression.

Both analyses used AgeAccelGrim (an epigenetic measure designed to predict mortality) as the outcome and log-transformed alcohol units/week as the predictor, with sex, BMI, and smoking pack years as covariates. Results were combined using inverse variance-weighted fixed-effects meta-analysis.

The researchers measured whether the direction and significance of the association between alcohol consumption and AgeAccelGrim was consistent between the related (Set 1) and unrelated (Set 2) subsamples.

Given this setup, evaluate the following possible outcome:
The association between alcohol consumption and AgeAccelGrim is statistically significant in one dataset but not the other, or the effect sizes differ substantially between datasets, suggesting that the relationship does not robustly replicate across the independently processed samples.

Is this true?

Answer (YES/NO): NO